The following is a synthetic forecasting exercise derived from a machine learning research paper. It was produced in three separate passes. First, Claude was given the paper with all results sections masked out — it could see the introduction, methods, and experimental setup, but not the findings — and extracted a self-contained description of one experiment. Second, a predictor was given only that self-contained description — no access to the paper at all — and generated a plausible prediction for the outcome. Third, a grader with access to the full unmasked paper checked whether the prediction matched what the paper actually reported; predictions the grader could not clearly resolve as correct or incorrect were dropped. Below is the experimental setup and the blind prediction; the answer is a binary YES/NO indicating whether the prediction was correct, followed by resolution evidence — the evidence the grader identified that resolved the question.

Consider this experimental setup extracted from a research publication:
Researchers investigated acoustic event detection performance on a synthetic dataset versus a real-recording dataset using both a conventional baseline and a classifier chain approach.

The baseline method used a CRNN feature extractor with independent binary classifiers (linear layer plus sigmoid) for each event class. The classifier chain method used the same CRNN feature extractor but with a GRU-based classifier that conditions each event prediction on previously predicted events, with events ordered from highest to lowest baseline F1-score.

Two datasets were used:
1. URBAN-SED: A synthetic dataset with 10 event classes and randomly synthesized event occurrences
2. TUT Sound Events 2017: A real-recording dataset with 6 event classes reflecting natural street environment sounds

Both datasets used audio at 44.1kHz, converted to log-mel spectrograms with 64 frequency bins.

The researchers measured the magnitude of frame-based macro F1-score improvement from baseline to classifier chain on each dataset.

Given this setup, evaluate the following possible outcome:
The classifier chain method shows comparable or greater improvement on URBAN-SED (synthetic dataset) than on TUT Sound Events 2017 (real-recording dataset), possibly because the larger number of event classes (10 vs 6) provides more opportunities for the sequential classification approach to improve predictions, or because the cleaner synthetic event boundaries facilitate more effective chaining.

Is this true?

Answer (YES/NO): NO